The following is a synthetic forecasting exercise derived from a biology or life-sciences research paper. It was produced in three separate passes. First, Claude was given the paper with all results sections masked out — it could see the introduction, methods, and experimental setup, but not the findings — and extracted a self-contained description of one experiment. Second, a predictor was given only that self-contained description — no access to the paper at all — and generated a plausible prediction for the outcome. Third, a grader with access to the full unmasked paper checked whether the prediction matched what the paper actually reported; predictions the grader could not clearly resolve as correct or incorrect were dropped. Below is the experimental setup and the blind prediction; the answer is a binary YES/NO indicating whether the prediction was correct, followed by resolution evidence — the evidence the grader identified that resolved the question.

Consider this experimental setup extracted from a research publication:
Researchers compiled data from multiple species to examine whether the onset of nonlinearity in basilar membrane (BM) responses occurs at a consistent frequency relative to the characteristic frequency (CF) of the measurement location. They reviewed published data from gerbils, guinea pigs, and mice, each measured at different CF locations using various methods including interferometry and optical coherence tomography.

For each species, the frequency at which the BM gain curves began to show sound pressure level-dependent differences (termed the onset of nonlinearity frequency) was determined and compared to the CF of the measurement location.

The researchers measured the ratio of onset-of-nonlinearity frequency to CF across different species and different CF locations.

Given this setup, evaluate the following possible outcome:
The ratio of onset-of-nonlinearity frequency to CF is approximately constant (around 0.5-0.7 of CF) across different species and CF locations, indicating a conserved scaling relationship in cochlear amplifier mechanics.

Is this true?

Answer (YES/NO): NO